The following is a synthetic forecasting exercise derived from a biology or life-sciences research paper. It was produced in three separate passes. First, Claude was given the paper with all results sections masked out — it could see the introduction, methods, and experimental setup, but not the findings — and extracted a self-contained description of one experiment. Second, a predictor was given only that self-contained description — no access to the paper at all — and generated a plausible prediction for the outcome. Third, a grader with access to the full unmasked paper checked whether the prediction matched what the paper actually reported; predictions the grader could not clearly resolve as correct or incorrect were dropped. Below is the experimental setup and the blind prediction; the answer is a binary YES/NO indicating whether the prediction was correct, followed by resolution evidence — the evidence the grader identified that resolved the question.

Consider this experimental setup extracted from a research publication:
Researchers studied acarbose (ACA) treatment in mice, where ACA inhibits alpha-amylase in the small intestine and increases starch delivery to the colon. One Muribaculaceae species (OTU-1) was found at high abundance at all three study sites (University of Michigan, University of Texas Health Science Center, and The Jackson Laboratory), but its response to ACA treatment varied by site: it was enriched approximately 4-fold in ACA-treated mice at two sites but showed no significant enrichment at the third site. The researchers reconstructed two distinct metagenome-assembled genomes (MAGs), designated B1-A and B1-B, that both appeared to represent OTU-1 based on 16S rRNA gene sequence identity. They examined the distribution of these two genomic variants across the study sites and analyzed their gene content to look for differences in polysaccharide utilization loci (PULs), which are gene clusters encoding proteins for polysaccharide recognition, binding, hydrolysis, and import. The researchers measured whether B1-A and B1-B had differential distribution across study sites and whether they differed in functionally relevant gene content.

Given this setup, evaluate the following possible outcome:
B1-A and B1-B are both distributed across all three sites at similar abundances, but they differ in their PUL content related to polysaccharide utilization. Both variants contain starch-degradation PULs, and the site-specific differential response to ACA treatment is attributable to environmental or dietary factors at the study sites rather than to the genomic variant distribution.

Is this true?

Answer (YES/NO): NO